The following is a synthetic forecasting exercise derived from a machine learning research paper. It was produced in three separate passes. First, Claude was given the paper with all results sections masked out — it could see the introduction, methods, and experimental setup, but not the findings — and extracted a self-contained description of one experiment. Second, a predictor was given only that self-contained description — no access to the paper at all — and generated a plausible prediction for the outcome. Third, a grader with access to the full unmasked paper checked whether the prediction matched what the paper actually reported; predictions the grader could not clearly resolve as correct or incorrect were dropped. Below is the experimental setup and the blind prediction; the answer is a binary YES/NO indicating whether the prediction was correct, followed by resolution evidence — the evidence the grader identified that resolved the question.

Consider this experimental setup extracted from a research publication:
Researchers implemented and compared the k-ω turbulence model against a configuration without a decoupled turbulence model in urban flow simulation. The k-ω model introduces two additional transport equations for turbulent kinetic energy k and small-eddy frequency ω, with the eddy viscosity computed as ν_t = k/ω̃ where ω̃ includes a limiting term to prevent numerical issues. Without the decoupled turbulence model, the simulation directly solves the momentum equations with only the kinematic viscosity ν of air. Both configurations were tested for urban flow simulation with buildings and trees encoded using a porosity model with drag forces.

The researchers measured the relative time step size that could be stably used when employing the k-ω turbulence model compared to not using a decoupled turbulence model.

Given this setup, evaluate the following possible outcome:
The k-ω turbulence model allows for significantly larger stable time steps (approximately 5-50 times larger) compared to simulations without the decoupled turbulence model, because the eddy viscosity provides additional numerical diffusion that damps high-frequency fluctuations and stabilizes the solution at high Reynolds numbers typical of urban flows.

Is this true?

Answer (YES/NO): NO